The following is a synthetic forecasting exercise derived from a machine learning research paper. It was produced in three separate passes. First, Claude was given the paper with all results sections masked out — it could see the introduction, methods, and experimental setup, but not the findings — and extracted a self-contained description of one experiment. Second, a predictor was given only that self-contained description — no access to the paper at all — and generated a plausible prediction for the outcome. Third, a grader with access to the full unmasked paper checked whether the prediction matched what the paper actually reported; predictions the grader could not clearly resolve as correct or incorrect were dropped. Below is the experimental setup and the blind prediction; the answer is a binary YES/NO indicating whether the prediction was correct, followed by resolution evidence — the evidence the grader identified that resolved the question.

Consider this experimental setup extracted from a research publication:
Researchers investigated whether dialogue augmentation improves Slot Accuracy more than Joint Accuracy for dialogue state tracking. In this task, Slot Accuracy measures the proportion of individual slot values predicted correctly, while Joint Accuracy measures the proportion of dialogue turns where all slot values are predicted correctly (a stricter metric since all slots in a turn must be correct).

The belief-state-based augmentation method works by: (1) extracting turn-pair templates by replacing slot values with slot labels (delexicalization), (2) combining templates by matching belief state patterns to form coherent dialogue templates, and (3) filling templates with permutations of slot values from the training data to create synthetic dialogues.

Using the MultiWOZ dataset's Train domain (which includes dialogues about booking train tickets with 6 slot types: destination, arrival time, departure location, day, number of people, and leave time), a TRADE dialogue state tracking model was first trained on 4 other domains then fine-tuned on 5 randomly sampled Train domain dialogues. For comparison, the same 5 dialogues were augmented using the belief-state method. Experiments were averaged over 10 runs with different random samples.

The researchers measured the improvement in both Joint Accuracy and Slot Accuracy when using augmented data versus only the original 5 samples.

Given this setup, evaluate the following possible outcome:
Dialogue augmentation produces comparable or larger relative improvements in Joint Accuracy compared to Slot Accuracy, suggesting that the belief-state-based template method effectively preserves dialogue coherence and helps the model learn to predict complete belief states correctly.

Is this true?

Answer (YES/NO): YES